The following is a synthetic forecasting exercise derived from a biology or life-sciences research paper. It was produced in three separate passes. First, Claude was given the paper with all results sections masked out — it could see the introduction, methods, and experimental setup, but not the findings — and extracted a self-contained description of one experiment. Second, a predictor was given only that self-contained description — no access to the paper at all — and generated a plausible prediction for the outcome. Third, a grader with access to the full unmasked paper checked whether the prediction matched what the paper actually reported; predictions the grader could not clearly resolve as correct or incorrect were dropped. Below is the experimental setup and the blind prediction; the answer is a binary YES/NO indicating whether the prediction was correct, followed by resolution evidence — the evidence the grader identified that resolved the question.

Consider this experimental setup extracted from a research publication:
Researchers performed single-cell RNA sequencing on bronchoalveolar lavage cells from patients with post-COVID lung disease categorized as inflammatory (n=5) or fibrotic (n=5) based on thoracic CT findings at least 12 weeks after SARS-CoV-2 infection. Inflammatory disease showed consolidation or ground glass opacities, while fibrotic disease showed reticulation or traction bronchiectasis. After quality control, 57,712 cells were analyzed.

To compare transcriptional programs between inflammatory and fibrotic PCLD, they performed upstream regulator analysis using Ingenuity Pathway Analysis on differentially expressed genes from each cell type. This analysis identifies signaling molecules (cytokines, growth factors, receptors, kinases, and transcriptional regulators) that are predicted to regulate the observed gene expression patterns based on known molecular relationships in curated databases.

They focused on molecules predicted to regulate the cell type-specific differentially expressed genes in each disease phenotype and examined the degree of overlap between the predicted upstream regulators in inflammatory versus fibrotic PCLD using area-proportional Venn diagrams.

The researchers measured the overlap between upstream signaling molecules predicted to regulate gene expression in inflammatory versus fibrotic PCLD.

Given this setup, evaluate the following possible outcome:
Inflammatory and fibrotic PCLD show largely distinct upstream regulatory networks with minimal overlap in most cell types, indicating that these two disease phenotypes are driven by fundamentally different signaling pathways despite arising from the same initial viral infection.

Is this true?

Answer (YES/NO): NO